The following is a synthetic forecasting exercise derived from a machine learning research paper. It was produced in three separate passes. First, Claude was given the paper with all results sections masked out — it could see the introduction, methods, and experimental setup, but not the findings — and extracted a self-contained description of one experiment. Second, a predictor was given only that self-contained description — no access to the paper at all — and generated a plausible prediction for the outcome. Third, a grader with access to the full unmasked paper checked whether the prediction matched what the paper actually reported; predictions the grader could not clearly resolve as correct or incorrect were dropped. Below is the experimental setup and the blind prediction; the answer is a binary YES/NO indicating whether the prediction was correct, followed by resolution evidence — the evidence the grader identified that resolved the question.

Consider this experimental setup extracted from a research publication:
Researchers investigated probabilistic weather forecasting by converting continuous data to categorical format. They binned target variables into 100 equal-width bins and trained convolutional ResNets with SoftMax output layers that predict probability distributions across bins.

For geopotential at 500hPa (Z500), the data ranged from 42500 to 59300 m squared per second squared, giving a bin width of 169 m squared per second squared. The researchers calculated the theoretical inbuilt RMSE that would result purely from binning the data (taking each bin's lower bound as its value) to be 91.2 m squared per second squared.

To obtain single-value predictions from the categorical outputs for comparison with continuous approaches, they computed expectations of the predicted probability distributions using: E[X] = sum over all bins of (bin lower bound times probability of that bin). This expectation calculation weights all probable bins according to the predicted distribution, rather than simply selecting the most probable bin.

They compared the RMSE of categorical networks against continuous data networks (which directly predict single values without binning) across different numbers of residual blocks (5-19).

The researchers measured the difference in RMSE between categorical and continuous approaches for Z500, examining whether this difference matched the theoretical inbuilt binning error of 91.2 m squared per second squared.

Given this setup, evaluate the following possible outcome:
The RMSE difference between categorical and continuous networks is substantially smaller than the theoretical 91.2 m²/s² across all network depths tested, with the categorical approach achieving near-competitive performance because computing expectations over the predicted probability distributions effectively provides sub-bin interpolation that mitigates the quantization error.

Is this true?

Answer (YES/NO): YES